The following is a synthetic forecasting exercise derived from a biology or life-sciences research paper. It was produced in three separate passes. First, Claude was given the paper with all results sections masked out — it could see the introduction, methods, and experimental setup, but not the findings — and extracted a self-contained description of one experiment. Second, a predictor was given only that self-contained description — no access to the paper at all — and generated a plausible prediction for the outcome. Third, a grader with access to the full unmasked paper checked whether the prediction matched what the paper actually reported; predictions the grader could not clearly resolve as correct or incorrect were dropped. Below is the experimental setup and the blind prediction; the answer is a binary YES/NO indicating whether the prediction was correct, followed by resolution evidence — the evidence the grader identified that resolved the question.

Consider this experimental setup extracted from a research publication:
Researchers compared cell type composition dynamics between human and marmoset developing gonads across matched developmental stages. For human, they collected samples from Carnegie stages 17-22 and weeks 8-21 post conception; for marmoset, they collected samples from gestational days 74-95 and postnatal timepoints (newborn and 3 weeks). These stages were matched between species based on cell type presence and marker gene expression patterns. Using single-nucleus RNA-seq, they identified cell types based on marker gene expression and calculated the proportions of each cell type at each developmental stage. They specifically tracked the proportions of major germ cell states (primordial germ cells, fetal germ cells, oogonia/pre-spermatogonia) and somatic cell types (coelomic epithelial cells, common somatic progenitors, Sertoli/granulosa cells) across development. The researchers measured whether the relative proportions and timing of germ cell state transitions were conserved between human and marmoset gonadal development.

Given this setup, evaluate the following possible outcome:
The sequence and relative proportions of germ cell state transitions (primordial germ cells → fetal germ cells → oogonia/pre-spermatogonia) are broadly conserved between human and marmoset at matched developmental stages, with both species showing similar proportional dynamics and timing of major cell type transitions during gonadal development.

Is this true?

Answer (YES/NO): YES